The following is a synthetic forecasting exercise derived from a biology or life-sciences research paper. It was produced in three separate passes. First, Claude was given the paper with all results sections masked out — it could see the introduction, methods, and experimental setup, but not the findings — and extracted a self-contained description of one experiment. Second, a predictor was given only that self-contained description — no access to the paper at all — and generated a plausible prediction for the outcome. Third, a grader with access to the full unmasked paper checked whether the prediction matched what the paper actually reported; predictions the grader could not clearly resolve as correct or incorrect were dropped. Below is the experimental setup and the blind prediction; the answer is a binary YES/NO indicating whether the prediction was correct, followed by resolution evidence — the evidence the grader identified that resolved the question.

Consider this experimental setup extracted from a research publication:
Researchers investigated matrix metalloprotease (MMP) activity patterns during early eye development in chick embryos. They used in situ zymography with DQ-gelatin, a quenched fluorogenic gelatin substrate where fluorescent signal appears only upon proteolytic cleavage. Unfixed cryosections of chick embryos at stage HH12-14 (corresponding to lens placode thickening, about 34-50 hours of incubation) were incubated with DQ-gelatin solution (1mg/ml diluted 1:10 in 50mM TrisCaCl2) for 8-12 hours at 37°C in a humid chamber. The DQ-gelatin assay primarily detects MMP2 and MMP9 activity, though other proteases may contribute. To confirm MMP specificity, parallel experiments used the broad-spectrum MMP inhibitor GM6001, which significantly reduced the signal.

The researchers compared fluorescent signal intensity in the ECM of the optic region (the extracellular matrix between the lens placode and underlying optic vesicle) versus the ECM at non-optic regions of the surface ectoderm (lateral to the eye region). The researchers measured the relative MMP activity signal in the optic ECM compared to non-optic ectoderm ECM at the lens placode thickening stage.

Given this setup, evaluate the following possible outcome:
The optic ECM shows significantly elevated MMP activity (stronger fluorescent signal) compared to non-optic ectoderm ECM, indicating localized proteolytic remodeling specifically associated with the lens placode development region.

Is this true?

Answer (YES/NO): NO